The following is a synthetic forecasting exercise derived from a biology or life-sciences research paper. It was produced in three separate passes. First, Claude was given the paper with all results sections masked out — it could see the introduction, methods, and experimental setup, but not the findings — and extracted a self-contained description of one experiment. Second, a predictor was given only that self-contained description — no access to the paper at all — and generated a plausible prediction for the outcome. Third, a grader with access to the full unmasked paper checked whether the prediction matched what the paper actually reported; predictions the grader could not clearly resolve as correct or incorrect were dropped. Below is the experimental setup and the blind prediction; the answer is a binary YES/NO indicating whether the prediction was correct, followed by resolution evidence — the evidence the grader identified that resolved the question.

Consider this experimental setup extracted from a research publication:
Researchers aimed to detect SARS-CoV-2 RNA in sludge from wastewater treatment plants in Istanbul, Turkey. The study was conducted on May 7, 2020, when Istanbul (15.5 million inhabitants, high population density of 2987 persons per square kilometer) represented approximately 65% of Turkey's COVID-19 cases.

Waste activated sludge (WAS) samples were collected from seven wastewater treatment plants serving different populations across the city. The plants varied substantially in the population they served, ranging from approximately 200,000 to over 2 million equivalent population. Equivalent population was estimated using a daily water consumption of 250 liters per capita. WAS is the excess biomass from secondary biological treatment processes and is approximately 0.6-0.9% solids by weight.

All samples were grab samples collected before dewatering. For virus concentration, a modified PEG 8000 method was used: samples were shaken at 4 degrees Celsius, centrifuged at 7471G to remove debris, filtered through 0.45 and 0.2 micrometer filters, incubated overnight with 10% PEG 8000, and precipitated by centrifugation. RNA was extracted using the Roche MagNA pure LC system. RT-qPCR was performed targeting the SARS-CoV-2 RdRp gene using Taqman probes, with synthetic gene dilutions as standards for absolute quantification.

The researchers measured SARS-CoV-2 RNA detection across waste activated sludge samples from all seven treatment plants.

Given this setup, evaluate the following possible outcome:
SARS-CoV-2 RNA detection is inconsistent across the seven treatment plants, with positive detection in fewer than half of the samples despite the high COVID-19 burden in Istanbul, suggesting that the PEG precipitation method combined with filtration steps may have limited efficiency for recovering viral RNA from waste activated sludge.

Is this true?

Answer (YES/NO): NO